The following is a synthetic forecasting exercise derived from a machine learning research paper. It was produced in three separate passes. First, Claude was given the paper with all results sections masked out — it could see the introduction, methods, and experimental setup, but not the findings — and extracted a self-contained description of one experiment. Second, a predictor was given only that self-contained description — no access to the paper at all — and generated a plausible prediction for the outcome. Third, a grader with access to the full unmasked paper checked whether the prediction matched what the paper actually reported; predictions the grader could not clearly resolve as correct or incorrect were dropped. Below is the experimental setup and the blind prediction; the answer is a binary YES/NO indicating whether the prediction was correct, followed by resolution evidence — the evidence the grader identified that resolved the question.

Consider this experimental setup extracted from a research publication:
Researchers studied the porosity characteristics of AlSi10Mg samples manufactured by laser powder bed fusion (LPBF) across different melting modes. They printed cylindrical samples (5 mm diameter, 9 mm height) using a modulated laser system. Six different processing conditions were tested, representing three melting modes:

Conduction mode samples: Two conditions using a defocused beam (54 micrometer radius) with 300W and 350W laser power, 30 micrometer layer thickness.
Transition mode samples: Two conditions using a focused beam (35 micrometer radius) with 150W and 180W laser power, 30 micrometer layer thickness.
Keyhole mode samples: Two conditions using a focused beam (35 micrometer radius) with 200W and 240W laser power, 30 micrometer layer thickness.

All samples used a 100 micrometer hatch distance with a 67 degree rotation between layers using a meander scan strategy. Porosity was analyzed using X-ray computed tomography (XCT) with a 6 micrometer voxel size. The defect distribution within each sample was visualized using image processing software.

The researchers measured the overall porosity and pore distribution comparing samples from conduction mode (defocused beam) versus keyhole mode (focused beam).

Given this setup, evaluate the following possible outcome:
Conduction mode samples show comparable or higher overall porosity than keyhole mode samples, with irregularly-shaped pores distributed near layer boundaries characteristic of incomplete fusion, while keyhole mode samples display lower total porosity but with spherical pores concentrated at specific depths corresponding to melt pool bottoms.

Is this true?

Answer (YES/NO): NO